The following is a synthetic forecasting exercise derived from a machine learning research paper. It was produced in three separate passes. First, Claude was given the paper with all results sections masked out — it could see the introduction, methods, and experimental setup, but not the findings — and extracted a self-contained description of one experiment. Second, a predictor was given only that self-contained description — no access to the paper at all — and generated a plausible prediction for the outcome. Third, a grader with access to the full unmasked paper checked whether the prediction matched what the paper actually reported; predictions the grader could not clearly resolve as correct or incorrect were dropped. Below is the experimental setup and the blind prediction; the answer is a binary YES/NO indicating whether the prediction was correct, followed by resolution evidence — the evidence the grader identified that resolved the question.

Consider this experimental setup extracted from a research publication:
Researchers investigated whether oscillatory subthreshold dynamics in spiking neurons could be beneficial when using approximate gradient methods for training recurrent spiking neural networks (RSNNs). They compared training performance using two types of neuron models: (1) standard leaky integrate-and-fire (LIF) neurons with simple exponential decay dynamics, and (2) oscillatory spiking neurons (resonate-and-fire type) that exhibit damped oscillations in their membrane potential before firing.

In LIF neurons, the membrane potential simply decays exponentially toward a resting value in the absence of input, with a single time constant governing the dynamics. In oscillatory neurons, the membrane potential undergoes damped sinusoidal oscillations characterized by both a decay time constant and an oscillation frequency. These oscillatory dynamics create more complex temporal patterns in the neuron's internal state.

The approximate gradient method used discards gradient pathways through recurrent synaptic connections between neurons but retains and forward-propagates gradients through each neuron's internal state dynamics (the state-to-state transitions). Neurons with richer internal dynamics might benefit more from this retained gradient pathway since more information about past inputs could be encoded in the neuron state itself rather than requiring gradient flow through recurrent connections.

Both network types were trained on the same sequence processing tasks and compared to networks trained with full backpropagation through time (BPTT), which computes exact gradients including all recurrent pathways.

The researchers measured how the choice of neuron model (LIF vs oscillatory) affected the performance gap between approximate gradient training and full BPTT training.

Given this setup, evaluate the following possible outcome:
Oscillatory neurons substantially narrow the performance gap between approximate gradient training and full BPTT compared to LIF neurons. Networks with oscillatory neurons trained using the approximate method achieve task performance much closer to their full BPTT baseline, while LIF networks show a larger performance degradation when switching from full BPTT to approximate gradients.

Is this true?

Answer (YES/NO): YES